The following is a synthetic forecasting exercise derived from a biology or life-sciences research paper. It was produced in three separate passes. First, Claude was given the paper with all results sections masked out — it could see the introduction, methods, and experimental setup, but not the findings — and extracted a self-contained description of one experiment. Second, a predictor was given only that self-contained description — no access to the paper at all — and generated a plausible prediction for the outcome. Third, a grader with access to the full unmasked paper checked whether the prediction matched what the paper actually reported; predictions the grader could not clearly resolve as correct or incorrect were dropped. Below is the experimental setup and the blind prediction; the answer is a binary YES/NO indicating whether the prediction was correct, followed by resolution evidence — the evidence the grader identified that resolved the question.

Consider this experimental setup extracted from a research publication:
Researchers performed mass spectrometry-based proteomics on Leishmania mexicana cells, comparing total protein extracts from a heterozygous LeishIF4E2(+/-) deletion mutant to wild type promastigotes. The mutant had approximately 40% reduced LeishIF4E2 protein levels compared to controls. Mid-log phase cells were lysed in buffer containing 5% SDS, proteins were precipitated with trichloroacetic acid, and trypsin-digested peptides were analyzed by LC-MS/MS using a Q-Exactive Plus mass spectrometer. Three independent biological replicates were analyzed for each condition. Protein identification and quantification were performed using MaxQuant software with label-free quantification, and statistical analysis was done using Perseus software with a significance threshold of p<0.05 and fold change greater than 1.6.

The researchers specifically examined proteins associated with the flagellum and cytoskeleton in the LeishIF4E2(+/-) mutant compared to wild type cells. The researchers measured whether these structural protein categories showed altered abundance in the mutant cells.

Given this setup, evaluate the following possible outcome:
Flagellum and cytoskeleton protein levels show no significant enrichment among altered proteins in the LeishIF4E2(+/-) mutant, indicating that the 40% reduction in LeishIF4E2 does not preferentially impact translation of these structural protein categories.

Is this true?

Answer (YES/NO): NO